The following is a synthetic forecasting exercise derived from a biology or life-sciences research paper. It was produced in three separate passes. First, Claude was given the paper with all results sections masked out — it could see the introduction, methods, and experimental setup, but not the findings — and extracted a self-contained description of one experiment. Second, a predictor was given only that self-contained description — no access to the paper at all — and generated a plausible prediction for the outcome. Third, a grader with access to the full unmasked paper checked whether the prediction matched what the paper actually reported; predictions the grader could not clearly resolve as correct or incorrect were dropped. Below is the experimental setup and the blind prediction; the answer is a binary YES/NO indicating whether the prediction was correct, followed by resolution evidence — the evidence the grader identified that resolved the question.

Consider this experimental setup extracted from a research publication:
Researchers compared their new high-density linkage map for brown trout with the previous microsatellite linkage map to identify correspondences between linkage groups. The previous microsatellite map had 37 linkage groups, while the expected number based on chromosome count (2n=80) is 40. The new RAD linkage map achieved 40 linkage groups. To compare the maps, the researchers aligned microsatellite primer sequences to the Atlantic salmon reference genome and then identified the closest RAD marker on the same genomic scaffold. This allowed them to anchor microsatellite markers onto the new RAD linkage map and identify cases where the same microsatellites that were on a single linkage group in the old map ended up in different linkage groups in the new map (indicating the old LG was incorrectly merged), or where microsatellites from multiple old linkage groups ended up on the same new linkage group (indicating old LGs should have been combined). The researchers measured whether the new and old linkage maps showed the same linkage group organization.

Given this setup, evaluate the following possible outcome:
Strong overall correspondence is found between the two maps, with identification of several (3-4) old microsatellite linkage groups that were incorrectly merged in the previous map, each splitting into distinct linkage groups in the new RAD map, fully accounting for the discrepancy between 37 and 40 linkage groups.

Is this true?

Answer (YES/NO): NO